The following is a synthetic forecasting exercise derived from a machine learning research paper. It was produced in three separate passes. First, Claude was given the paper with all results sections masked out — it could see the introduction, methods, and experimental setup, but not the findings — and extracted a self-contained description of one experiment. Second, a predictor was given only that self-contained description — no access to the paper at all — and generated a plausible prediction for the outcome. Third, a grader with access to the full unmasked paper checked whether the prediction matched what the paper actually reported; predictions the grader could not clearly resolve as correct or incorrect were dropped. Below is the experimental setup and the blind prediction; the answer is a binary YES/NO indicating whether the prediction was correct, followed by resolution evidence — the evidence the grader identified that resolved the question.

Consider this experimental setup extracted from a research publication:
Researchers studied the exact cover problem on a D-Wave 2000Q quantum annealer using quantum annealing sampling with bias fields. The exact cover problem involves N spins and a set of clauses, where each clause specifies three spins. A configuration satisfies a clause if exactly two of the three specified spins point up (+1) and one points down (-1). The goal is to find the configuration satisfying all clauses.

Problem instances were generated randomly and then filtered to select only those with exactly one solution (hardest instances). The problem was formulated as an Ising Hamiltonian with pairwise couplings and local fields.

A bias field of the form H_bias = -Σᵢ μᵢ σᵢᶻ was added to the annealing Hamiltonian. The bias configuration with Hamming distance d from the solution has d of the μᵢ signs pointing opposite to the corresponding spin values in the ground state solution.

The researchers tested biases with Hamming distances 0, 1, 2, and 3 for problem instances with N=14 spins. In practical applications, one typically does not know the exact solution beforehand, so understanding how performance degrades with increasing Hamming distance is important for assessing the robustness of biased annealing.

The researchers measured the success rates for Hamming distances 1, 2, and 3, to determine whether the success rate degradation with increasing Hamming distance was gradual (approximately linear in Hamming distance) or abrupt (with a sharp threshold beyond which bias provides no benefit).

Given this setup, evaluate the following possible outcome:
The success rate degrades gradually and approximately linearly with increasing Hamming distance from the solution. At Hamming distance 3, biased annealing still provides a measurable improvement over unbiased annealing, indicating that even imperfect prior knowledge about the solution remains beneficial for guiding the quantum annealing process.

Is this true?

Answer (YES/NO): YES